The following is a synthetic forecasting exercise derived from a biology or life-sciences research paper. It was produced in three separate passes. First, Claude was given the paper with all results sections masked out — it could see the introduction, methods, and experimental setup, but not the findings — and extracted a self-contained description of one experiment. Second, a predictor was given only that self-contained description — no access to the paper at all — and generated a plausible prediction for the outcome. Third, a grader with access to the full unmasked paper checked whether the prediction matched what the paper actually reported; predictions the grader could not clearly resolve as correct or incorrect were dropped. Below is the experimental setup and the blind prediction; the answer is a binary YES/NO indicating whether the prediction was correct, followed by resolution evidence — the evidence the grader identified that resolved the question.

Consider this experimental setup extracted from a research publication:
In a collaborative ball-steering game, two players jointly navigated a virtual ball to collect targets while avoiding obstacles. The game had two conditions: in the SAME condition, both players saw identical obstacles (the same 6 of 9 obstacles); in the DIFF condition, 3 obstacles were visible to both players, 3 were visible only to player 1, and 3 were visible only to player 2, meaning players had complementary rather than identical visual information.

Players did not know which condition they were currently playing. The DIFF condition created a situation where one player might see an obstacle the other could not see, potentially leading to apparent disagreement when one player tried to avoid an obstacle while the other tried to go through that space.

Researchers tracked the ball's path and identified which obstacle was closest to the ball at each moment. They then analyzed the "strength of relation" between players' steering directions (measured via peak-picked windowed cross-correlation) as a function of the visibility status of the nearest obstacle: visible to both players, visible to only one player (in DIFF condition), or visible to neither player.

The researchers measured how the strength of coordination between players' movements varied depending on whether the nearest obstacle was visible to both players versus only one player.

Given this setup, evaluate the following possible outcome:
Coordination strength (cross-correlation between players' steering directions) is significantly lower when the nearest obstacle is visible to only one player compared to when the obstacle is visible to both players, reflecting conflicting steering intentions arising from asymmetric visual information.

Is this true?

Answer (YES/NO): YES